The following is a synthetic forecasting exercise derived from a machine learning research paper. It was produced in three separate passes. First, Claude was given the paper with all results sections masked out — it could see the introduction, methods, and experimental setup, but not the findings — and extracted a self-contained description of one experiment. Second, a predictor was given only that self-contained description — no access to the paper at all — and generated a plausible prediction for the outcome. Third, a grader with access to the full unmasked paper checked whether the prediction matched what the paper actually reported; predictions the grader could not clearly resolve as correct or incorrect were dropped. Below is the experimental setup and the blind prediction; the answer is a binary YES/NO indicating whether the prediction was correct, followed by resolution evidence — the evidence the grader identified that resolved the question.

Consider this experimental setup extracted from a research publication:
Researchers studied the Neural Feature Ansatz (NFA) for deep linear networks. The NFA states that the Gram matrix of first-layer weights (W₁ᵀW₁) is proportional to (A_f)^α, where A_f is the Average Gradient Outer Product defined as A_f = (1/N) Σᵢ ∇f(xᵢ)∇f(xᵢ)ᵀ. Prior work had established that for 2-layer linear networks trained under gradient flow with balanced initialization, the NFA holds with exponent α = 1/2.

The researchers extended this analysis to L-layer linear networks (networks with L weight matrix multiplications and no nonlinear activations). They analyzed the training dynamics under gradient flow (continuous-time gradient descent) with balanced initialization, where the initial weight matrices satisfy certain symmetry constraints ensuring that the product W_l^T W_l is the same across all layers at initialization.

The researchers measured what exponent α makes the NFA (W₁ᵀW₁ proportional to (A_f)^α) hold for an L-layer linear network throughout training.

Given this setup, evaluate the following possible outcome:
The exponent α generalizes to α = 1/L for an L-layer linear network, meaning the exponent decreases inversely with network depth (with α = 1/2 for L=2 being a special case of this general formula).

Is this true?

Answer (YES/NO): YES